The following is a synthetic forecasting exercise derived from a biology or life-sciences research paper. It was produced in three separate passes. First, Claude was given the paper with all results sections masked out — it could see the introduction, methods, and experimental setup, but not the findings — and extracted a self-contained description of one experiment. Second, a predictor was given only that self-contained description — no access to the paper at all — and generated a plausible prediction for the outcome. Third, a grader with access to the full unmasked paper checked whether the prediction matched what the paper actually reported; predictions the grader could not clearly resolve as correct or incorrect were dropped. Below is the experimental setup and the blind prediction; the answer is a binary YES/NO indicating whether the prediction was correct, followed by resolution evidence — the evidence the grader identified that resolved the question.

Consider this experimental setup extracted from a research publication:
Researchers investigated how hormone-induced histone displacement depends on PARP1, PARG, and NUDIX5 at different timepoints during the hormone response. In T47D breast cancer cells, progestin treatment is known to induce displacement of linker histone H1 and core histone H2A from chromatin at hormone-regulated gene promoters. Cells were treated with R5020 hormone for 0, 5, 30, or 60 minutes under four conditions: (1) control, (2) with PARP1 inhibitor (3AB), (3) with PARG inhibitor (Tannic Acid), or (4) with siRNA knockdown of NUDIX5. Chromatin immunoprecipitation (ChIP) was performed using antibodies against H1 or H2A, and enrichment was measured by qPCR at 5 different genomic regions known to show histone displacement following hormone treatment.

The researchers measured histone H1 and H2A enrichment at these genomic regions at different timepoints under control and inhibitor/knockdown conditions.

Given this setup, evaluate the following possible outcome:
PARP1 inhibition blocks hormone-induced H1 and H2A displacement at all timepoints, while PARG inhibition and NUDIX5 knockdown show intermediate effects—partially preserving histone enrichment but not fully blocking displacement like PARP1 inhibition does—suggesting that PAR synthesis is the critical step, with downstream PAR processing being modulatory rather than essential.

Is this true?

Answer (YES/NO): NO